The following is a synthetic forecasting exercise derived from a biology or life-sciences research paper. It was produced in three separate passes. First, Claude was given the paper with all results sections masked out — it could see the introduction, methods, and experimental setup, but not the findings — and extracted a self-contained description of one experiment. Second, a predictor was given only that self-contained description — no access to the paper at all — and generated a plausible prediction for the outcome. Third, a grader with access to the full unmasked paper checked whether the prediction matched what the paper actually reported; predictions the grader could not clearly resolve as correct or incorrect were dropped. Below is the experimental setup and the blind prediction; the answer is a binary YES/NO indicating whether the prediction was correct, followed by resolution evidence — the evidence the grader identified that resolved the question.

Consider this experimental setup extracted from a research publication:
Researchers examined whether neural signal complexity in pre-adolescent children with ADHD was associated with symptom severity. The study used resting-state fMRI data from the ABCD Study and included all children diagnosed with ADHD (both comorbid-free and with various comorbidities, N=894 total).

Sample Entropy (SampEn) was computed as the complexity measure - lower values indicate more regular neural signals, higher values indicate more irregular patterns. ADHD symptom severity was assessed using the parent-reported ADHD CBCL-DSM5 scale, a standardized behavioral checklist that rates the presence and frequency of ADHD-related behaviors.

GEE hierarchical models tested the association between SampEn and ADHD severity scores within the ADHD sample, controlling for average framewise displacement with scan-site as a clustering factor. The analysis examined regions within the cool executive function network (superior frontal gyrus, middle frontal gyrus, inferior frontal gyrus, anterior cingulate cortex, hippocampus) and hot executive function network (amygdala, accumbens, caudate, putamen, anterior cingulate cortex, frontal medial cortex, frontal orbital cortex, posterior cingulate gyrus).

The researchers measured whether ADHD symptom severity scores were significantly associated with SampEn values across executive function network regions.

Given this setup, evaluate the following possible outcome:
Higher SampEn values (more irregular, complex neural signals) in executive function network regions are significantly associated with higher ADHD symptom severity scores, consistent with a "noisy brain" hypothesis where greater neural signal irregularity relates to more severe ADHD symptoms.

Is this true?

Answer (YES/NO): NO